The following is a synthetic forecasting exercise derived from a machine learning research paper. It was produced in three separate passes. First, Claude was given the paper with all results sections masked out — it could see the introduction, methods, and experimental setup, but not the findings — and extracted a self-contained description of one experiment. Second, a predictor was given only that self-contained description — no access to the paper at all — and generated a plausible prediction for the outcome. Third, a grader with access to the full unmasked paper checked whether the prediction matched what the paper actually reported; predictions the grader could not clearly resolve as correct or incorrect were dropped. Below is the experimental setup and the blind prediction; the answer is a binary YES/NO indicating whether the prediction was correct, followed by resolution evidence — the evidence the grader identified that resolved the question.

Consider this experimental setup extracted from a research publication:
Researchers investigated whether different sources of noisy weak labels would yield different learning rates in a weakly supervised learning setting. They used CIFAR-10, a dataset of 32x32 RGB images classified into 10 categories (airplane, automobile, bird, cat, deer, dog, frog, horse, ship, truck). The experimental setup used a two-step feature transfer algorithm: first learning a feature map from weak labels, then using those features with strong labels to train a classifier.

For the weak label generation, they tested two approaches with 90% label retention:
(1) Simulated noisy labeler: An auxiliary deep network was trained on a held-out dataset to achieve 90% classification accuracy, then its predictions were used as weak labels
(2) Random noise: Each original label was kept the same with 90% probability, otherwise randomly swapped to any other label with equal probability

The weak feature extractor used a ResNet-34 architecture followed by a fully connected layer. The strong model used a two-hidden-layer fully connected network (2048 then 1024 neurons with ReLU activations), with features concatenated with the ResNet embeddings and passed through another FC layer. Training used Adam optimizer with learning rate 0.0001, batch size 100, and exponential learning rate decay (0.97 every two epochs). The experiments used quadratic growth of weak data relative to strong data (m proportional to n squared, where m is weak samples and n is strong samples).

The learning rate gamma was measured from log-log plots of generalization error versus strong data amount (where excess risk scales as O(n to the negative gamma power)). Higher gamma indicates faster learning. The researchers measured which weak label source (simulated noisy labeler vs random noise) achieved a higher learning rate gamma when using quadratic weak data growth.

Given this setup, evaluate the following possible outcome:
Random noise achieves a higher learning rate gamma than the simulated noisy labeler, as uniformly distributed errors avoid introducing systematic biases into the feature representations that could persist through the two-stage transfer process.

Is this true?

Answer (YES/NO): NO